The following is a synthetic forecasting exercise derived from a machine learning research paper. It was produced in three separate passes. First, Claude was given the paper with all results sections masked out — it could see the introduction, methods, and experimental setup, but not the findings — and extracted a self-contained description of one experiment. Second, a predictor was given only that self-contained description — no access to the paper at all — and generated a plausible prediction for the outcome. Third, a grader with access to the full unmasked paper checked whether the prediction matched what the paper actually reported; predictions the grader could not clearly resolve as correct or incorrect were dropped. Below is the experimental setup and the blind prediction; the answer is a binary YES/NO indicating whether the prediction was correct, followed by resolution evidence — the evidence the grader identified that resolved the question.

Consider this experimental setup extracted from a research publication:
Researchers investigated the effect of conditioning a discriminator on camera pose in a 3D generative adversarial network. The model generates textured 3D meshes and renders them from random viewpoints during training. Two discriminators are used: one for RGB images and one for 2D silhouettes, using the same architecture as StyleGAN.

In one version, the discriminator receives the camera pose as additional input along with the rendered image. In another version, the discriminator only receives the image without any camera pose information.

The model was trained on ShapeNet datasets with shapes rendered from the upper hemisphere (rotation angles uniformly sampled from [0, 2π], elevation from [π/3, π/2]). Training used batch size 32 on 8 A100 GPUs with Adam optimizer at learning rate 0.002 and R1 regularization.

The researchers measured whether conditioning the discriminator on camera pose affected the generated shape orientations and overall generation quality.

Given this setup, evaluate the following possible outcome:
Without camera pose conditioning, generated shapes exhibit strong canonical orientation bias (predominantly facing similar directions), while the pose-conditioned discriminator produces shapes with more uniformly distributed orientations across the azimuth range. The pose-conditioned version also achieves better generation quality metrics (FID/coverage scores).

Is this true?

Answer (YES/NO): NO